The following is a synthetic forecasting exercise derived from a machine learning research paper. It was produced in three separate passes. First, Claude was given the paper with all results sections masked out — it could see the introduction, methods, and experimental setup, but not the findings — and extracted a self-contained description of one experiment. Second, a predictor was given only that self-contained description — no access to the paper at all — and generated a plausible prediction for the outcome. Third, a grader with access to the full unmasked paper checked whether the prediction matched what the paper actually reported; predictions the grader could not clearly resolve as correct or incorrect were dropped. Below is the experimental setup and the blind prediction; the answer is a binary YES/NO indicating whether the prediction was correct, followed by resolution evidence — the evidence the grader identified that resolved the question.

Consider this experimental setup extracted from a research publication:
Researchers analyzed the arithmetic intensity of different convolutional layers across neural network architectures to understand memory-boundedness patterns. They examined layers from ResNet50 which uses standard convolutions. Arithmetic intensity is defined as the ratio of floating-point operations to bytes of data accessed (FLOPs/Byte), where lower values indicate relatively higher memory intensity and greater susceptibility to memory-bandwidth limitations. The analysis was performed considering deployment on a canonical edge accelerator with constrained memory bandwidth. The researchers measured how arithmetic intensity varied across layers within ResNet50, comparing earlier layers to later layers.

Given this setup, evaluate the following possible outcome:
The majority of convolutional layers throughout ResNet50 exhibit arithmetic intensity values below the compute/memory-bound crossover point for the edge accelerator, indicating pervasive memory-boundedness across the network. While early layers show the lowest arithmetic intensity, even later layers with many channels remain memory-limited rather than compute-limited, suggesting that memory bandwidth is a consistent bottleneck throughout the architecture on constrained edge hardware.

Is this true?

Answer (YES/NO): NO